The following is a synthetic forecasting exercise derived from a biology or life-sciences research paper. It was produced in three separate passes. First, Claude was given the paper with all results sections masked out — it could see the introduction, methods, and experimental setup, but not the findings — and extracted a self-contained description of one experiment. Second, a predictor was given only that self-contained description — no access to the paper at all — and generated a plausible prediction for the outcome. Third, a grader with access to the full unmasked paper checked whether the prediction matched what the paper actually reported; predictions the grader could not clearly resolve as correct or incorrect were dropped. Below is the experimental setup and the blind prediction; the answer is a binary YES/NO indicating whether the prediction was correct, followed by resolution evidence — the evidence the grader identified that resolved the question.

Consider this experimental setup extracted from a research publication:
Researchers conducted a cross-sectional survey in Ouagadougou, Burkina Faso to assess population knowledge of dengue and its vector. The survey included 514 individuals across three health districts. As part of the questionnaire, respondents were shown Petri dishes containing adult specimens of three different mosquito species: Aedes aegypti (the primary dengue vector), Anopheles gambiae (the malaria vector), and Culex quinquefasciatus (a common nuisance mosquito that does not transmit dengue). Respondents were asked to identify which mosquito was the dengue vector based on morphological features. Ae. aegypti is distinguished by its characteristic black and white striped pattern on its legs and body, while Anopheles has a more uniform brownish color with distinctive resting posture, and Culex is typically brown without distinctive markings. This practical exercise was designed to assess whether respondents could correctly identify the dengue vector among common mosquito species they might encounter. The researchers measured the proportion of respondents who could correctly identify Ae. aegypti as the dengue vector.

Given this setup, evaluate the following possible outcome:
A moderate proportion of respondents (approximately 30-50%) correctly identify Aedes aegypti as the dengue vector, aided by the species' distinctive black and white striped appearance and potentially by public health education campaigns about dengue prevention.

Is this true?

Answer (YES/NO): YES